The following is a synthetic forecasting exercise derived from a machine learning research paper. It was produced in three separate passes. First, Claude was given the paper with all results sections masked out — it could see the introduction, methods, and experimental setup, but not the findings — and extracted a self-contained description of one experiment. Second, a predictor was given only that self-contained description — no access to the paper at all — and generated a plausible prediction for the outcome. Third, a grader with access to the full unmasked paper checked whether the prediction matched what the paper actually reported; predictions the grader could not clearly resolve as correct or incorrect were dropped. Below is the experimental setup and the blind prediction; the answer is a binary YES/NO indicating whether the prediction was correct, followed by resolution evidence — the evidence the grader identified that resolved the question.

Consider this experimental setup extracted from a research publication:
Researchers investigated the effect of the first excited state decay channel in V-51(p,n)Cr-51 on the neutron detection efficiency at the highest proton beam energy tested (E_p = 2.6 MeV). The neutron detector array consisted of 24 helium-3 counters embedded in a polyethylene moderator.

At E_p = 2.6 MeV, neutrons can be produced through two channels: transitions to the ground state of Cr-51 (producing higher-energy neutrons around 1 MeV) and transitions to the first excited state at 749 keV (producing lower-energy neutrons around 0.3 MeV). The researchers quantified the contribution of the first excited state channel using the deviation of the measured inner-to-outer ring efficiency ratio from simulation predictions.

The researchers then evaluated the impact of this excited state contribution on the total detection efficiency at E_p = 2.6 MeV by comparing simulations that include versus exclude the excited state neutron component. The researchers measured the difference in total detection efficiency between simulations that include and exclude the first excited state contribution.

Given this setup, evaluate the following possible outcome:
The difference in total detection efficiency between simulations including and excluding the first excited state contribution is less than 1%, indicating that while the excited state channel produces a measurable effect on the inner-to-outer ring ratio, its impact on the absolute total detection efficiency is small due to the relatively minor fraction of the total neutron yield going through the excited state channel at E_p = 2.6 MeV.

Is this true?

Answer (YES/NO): NO